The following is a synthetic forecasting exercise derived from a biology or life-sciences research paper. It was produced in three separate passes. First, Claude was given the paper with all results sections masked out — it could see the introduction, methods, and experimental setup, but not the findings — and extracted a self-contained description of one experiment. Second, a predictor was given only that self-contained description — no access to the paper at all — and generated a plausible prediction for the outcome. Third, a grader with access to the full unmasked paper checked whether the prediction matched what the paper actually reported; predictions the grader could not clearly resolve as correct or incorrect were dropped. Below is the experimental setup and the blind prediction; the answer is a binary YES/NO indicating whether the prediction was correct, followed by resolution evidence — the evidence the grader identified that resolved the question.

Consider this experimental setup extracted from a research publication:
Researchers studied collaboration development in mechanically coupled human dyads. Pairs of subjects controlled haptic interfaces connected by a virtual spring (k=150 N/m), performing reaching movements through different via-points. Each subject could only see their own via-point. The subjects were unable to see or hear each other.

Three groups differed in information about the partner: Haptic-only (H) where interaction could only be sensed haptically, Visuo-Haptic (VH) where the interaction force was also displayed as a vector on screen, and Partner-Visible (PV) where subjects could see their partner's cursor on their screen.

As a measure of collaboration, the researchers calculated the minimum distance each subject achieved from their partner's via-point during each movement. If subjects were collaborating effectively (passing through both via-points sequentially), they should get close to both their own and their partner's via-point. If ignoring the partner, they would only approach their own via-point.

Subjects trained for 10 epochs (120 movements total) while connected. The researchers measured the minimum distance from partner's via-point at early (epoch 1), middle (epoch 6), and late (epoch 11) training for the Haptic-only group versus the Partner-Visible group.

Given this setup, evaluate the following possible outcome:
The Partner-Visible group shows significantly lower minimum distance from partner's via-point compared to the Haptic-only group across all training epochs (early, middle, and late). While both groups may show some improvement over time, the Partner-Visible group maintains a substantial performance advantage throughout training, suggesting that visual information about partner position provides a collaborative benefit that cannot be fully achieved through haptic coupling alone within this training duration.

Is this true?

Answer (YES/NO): NO